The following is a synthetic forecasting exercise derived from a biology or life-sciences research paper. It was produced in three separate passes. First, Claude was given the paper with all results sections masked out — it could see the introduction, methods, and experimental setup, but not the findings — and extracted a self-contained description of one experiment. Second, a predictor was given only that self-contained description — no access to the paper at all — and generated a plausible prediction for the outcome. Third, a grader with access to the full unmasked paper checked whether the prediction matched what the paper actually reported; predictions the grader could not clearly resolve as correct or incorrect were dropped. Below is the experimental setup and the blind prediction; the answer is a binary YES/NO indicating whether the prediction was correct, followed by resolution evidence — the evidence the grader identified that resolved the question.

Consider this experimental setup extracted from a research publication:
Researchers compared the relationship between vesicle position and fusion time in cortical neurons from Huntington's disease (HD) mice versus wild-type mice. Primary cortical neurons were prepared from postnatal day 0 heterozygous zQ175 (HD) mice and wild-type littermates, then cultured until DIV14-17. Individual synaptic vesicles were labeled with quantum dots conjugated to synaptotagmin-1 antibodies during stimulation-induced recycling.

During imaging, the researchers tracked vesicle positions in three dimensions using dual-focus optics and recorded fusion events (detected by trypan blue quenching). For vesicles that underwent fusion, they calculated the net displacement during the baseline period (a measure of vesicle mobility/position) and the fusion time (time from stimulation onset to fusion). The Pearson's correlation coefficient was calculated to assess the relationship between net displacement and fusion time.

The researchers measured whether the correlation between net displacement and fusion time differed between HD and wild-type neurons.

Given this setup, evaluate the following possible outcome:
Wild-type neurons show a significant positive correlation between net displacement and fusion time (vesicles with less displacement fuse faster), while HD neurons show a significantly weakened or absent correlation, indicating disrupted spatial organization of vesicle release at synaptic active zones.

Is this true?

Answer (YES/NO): YES